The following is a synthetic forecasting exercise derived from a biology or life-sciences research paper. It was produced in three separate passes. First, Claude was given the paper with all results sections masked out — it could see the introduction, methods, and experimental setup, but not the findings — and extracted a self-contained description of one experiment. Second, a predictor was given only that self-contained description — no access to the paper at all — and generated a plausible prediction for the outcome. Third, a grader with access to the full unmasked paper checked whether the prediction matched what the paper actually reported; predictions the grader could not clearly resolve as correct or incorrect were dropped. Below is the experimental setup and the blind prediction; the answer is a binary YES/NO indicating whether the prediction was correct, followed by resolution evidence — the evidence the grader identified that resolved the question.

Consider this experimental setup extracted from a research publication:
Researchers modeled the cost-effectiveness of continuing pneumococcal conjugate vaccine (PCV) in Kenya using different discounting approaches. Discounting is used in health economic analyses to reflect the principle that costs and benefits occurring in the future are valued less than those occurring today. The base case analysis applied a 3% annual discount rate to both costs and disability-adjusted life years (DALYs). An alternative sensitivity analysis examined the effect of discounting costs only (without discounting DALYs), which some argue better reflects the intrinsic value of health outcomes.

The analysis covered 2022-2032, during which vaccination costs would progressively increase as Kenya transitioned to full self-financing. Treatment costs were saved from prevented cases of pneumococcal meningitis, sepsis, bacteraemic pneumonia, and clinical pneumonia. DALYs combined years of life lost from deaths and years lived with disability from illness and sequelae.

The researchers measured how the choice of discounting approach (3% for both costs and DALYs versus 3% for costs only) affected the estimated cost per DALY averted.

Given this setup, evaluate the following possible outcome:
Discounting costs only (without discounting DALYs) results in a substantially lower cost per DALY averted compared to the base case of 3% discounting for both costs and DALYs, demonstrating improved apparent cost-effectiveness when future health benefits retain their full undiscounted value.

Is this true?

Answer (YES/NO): YES